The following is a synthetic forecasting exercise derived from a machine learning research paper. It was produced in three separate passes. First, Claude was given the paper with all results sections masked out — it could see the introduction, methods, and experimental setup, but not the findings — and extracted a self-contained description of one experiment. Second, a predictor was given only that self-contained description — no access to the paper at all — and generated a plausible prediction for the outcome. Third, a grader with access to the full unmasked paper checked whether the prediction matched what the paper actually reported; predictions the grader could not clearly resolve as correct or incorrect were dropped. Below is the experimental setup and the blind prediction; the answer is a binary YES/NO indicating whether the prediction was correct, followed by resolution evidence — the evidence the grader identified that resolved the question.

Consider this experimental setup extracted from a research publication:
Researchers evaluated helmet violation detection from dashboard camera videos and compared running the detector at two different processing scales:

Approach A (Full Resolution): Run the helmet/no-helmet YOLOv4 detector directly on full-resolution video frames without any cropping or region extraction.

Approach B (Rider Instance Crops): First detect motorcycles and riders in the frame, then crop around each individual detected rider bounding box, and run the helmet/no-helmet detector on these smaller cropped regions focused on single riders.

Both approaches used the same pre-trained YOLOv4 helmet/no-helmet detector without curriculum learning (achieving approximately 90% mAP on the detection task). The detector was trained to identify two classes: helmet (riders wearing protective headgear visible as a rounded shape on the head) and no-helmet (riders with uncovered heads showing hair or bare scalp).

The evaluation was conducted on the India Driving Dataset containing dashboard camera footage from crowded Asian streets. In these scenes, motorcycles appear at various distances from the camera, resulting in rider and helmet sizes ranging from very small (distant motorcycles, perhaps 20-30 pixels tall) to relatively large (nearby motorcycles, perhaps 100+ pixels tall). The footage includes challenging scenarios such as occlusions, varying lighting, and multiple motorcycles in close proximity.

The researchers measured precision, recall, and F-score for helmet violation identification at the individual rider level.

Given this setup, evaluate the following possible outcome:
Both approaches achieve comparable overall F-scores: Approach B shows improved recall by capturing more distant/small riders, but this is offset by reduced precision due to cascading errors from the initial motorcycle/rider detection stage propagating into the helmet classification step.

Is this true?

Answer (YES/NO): NO